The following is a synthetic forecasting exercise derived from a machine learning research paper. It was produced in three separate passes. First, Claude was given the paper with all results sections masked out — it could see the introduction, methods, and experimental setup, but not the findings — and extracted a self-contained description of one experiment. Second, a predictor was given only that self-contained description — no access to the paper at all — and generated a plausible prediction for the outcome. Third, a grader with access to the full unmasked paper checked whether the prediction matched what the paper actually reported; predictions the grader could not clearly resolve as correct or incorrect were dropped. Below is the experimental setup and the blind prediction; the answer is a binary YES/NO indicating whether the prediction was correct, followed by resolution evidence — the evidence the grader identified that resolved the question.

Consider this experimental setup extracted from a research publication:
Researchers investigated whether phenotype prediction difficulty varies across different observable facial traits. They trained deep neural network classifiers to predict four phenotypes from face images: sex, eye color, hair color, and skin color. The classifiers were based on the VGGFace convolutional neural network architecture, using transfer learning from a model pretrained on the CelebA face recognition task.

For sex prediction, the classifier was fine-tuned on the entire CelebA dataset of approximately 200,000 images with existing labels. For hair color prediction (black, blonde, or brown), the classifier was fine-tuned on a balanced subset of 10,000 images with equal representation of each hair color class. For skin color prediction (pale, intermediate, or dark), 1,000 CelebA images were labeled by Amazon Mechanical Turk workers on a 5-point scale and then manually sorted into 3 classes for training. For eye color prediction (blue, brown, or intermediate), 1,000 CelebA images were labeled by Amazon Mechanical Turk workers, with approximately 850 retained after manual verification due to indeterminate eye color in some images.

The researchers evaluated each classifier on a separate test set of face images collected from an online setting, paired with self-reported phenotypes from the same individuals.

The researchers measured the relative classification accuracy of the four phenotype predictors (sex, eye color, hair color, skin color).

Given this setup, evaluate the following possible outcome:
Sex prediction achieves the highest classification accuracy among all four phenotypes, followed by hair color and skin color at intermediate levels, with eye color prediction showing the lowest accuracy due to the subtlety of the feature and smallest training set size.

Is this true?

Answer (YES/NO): NO